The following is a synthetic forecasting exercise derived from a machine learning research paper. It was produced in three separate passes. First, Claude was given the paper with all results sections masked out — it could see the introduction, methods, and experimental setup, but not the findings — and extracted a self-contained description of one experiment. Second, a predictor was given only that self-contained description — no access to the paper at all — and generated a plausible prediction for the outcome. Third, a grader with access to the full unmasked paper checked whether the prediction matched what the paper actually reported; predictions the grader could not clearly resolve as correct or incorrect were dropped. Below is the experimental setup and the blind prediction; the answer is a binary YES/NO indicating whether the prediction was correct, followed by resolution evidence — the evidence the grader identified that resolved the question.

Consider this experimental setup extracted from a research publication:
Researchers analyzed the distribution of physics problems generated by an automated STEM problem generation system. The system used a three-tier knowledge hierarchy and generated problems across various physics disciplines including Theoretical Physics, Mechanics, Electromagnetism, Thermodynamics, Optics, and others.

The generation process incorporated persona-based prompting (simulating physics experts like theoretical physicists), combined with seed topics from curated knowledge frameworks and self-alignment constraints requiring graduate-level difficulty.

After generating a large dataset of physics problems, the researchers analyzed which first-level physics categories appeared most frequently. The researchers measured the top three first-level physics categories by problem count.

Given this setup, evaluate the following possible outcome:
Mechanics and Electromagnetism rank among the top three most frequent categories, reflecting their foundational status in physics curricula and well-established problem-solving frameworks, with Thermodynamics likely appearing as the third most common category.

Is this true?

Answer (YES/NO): NO